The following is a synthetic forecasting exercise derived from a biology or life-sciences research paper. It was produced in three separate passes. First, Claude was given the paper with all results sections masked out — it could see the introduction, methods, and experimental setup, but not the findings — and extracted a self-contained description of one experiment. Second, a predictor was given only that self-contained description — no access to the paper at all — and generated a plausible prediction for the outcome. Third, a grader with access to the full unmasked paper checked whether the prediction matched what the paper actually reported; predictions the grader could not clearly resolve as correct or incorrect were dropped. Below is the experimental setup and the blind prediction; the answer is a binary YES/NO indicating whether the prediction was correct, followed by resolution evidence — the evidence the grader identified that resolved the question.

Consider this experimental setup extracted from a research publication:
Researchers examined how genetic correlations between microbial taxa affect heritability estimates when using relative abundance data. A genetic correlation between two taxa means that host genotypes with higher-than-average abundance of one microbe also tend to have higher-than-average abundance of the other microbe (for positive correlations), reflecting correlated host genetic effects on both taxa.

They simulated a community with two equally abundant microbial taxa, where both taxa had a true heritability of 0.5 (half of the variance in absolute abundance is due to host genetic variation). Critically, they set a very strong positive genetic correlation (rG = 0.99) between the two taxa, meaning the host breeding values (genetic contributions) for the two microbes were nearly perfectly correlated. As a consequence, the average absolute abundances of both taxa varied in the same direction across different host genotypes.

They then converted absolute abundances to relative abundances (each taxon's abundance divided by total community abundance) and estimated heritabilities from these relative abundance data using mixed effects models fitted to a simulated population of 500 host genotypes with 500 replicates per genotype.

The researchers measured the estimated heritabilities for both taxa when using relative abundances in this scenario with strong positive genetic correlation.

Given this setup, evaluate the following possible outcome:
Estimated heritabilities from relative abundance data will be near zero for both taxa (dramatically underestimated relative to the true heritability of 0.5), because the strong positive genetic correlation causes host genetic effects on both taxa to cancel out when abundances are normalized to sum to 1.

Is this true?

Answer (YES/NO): YES